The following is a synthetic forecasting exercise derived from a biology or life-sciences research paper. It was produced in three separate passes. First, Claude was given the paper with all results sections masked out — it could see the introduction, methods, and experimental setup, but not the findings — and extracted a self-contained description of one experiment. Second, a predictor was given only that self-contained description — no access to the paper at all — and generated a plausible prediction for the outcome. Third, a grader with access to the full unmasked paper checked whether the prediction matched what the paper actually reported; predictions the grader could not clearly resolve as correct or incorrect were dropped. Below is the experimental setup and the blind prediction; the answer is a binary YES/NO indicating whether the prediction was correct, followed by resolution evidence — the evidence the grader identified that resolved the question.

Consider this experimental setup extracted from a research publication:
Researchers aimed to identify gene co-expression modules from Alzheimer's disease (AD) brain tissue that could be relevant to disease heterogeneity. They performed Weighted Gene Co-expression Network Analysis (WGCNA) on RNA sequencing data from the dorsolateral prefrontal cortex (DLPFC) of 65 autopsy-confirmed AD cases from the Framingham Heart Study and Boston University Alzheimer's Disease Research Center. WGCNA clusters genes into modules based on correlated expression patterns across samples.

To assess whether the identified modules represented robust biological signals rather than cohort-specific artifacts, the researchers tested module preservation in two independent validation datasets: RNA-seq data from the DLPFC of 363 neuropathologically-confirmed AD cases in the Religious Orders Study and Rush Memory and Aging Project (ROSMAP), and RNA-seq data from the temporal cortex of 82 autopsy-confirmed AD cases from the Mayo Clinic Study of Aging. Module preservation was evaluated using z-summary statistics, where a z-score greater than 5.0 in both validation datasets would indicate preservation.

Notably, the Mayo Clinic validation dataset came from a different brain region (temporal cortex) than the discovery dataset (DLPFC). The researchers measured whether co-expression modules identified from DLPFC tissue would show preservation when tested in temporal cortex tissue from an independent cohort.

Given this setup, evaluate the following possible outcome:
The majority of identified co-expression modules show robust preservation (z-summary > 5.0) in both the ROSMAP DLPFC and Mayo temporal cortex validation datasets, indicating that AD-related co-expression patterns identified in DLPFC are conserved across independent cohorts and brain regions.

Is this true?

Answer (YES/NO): NO